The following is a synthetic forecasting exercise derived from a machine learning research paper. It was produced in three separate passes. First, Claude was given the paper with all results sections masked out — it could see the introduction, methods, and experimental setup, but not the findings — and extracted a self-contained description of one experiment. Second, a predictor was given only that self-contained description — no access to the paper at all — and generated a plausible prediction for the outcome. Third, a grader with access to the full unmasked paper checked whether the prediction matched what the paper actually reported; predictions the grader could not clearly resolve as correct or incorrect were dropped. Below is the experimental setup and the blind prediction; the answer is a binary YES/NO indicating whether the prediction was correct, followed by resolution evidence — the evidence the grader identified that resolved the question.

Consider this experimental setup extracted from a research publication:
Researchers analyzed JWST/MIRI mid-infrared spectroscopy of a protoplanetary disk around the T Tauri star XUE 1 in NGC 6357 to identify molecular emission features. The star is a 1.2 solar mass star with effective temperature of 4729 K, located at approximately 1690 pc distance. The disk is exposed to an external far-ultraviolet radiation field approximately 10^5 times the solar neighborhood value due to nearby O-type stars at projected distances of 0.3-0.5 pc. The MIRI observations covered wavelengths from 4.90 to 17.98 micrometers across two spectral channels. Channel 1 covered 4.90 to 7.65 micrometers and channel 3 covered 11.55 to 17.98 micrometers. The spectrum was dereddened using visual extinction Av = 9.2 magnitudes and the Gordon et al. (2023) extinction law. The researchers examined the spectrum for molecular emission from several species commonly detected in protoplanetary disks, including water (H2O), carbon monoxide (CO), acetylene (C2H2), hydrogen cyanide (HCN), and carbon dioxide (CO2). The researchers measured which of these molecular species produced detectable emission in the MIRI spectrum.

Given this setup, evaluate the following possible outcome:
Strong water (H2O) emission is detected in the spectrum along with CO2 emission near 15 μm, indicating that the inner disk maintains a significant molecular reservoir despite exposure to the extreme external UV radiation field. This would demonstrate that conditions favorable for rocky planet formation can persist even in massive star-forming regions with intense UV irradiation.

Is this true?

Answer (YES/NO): YES